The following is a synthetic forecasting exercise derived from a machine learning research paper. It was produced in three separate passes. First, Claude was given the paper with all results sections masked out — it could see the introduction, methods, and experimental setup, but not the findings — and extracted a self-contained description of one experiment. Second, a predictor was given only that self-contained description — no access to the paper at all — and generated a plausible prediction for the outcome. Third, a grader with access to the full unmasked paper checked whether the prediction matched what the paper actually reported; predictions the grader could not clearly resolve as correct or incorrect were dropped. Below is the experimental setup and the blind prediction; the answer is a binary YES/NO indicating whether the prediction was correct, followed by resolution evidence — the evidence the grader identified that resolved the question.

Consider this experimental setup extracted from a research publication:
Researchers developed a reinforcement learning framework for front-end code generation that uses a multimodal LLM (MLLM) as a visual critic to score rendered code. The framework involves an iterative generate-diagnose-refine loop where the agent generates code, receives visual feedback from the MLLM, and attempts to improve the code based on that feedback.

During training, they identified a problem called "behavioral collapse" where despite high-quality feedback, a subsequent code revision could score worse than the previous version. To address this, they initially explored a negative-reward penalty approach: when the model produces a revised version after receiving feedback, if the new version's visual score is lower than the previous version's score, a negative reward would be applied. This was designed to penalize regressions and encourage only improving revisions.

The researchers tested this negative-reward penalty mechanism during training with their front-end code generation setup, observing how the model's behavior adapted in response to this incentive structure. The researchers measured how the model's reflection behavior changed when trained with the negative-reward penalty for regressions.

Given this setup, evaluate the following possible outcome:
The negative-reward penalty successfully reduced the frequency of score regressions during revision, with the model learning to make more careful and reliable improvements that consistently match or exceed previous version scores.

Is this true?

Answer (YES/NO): NO